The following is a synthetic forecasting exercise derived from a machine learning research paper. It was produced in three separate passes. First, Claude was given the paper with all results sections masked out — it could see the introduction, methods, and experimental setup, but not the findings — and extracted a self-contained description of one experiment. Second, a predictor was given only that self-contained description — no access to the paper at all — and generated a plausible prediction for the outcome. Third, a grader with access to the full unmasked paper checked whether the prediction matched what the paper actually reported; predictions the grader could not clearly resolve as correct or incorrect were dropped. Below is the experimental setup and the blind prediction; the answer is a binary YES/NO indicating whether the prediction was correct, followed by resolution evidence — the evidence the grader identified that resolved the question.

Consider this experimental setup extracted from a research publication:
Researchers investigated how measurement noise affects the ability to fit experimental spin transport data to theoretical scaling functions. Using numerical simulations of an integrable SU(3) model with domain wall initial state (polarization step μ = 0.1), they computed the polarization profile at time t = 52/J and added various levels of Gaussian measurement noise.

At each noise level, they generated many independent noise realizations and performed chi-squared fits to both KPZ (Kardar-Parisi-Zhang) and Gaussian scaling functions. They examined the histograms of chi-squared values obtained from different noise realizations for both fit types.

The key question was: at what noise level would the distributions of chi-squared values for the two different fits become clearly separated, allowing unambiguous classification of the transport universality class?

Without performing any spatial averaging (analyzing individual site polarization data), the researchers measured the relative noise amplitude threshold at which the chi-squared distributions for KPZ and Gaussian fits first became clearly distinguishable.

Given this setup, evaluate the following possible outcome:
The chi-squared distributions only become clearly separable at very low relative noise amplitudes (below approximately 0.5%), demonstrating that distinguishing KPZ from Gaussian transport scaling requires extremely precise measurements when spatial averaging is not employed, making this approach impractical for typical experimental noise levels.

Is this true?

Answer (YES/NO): NO